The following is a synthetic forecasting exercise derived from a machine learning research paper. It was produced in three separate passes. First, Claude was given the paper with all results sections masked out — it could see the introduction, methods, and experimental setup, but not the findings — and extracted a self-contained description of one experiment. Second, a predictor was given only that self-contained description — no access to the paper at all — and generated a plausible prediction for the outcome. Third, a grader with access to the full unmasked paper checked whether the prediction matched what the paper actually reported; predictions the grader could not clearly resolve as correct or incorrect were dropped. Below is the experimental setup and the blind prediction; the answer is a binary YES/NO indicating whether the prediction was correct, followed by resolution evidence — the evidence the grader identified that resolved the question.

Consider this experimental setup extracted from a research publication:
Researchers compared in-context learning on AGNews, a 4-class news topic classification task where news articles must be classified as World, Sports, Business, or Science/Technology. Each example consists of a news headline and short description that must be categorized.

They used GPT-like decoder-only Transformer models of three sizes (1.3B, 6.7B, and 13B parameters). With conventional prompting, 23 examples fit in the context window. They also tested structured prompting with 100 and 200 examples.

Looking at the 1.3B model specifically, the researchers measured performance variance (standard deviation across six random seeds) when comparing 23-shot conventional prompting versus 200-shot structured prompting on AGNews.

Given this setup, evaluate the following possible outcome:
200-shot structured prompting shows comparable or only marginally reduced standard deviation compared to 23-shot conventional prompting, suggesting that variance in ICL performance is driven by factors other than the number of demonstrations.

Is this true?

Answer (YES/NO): NO